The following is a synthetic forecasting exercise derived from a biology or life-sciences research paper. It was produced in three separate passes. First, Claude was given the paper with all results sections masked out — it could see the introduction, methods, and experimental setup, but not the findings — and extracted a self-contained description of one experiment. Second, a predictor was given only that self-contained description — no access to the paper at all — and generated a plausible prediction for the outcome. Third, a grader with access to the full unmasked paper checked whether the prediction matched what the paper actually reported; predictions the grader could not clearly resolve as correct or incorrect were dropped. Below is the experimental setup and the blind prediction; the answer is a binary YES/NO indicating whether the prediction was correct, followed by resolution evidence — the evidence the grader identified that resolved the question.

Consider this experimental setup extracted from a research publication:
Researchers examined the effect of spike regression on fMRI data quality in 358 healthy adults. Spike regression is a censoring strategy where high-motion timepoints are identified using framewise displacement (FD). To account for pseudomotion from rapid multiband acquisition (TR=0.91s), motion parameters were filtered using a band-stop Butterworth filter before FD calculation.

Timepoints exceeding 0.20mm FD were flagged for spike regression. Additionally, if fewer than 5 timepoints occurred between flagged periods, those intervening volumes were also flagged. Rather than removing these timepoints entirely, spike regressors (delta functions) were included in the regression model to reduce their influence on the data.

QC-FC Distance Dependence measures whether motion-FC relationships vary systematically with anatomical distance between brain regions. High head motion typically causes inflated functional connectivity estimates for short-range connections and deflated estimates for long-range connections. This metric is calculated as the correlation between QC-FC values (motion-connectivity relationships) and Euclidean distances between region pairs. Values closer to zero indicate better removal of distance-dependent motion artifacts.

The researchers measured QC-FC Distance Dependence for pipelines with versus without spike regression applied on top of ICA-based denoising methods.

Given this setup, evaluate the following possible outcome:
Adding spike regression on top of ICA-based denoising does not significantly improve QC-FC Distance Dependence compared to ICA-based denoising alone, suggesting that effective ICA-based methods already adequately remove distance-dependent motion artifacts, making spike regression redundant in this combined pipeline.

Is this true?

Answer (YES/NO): YES